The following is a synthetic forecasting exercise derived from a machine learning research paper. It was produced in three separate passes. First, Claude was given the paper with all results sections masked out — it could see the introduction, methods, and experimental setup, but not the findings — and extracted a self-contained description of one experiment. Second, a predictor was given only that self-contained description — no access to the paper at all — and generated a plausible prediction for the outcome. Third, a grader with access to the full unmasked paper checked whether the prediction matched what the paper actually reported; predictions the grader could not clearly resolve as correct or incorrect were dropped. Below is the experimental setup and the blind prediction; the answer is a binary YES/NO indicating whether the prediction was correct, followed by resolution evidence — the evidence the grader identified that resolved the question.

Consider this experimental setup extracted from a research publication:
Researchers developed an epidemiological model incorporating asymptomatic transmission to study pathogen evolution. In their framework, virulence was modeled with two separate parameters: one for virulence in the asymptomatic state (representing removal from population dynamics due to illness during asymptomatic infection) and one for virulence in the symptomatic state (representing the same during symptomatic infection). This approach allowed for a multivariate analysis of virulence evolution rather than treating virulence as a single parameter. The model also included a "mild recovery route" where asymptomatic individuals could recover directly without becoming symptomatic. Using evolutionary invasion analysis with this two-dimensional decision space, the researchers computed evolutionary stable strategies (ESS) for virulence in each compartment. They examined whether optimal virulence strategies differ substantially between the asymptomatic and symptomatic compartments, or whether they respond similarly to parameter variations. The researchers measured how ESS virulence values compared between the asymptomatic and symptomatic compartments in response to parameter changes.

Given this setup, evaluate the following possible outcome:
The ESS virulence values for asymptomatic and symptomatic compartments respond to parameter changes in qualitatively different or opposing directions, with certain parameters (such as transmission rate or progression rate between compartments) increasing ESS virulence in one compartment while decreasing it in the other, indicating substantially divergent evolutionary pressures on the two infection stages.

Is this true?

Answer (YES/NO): NO